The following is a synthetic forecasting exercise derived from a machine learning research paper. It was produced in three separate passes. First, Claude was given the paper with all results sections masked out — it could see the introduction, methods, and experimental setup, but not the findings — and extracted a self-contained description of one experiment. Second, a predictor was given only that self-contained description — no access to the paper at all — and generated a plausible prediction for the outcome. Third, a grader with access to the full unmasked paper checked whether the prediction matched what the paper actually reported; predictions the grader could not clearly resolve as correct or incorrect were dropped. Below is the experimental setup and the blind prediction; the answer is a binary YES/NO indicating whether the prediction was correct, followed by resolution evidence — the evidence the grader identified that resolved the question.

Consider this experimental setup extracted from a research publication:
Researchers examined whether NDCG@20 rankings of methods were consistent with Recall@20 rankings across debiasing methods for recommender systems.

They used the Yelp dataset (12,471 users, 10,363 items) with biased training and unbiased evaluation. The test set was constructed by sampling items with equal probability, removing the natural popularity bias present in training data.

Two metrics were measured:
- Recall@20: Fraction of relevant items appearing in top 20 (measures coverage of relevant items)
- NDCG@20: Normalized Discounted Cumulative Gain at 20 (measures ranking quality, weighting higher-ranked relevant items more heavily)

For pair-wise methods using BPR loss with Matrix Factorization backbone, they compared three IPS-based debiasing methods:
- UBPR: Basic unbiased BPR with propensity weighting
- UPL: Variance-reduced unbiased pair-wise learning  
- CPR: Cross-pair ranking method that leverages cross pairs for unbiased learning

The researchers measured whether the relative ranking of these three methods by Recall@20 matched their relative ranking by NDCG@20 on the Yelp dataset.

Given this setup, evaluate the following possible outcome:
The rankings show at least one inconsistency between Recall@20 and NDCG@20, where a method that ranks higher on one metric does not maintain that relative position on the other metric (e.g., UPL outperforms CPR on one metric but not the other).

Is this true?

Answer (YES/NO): NO